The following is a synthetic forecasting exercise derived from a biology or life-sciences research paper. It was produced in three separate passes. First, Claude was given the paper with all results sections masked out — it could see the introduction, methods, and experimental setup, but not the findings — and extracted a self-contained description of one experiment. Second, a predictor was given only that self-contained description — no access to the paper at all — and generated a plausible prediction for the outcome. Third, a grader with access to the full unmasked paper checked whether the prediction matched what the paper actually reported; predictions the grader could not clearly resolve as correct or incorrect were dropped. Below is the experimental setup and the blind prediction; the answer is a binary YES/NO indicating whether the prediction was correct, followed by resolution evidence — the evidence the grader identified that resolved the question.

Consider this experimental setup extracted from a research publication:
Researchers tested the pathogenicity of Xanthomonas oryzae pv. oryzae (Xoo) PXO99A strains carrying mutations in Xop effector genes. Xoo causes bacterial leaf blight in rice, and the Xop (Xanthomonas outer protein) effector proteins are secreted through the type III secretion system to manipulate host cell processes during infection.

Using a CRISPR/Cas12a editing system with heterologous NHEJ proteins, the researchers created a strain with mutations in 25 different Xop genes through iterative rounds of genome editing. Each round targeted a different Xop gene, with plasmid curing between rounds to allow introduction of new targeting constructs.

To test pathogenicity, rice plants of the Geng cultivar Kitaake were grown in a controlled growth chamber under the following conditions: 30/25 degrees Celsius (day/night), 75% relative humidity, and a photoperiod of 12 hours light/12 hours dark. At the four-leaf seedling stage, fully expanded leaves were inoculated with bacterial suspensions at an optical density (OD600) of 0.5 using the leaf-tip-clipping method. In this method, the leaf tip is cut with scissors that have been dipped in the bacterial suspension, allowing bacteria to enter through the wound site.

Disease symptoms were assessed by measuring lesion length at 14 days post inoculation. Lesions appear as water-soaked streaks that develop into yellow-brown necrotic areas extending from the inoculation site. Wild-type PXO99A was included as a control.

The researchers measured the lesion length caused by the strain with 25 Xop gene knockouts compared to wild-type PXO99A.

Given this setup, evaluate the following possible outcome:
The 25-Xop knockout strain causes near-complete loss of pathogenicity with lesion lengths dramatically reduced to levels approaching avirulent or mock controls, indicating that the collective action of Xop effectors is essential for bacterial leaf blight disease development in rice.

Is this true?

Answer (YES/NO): NO